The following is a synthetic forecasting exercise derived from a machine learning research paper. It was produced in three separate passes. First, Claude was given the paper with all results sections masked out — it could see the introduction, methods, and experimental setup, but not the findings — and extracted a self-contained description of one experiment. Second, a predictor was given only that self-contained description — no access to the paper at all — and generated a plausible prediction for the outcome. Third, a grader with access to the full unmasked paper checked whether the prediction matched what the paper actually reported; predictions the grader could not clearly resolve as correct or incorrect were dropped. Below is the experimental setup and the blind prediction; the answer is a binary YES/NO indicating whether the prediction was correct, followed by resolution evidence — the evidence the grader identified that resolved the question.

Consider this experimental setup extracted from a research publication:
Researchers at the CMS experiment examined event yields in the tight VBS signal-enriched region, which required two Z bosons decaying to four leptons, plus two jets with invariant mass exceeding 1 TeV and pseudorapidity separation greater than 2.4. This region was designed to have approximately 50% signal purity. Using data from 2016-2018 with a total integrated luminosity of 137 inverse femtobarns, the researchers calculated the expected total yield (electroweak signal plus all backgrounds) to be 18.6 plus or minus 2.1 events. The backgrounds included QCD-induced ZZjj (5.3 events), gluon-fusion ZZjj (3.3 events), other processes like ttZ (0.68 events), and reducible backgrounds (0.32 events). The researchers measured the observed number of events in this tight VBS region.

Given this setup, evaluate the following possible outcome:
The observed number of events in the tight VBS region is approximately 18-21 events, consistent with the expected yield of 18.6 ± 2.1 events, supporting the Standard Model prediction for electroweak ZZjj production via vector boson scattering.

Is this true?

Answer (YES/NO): NO